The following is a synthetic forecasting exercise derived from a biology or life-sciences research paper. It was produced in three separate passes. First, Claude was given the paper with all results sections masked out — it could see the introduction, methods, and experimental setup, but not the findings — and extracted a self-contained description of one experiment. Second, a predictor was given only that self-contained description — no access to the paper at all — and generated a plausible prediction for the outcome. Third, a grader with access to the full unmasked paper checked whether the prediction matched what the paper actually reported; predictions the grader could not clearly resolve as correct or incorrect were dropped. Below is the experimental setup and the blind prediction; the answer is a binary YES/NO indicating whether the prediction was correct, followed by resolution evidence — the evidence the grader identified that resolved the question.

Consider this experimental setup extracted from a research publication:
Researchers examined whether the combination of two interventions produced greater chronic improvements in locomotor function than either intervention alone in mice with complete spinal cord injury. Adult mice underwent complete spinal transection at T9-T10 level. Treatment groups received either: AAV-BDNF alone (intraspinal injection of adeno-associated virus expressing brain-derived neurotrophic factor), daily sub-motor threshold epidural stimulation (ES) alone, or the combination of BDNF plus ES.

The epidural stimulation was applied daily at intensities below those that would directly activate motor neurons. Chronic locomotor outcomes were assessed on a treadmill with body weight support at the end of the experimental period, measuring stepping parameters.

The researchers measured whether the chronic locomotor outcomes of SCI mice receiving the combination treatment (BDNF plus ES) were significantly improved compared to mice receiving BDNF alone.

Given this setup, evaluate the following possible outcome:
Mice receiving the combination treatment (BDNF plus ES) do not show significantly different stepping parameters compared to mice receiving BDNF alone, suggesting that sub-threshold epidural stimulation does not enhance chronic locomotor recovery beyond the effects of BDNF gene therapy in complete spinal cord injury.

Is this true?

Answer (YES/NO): YES